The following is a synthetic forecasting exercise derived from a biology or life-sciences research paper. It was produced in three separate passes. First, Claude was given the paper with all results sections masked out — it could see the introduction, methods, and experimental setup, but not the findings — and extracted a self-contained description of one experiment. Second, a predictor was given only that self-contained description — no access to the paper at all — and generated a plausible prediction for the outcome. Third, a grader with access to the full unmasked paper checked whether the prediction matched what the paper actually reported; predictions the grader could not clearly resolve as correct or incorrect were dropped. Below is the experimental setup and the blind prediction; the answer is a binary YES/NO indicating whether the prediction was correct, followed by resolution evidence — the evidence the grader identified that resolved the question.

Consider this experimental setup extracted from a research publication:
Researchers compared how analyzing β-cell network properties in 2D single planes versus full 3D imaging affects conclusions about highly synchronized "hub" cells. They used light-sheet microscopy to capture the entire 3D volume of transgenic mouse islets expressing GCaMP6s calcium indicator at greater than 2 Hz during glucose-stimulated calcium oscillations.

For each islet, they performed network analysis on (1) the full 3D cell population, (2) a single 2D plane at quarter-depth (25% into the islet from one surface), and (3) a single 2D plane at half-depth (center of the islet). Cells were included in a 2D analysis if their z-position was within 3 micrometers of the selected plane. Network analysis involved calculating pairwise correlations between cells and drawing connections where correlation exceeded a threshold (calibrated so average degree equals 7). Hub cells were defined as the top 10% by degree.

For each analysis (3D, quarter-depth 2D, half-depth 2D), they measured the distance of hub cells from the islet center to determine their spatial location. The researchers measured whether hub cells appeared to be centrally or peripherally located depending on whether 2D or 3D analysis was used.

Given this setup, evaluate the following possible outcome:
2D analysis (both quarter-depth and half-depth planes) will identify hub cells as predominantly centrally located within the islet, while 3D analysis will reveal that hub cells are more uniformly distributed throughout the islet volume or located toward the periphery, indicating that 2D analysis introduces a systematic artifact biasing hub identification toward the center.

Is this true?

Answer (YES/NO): NO